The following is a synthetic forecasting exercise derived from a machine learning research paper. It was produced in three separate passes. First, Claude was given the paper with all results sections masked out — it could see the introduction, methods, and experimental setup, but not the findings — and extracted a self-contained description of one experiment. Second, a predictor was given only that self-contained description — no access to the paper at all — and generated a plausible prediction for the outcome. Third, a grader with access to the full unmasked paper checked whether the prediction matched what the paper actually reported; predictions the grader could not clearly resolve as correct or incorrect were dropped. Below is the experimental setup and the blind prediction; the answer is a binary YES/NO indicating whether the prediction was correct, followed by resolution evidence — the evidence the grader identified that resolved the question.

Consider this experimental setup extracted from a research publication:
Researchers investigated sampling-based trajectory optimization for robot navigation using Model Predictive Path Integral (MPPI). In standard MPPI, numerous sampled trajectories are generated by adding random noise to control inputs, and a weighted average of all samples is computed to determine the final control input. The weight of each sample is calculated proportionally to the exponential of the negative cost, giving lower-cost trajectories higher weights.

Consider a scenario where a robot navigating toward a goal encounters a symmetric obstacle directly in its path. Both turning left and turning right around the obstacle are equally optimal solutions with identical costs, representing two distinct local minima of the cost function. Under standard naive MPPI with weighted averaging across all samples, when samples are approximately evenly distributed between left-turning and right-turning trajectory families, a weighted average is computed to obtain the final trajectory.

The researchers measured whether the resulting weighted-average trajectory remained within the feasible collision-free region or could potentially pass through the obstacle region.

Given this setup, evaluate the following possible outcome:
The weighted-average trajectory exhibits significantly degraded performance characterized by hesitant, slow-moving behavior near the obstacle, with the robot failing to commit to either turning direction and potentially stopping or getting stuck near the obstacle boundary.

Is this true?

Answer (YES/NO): NO